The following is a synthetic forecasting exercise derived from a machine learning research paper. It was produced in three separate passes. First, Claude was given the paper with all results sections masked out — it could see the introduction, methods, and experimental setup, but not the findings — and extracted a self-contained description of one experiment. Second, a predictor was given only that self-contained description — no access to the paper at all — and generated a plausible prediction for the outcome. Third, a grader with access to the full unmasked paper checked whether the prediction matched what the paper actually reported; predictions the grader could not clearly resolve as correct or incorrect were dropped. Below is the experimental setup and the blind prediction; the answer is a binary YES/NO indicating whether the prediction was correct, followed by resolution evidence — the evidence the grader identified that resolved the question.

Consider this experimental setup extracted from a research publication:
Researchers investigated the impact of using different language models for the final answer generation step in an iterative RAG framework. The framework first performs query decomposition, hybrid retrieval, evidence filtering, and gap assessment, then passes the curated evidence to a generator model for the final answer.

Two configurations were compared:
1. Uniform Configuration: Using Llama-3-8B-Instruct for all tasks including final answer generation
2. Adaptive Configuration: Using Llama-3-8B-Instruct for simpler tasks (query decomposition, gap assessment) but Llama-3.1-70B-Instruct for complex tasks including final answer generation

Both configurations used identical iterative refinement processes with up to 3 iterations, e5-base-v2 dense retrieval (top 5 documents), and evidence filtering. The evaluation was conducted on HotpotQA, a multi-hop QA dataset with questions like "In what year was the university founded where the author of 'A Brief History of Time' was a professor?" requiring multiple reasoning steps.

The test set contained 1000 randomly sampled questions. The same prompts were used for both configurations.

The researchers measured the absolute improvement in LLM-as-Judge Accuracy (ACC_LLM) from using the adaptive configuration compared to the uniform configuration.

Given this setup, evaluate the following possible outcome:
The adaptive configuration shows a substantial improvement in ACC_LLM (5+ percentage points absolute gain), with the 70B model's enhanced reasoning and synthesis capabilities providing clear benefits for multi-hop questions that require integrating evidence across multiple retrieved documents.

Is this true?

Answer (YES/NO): NO